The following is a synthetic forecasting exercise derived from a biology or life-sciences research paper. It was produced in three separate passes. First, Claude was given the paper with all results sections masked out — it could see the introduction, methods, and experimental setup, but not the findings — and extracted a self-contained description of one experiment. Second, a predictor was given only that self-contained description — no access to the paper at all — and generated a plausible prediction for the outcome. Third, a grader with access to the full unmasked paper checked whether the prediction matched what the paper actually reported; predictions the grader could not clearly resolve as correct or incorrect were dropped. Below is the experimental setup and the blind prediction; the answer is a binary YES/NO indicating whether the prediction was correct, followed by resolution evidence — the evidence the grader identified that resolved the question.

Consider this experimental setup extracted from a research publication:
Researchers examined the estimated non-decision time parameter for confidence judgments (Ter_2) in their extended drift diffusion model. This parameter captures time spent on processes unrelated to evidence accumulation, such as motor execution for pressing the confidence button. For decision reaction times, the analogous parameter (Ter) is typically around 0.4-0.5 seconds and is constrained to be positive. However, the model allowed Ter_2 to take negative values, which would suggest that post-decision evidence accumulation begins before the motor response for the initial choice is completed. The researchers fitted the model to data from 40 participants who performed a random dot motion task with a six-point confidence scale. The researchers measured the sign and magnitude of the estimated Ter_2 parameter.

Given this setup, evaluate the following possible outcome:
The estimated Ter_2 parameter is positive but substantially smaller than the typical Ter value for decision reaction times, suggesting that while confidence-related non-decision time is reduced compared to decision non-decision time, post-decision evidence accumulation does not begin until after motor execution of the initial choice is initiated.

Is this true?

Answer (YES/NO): NO